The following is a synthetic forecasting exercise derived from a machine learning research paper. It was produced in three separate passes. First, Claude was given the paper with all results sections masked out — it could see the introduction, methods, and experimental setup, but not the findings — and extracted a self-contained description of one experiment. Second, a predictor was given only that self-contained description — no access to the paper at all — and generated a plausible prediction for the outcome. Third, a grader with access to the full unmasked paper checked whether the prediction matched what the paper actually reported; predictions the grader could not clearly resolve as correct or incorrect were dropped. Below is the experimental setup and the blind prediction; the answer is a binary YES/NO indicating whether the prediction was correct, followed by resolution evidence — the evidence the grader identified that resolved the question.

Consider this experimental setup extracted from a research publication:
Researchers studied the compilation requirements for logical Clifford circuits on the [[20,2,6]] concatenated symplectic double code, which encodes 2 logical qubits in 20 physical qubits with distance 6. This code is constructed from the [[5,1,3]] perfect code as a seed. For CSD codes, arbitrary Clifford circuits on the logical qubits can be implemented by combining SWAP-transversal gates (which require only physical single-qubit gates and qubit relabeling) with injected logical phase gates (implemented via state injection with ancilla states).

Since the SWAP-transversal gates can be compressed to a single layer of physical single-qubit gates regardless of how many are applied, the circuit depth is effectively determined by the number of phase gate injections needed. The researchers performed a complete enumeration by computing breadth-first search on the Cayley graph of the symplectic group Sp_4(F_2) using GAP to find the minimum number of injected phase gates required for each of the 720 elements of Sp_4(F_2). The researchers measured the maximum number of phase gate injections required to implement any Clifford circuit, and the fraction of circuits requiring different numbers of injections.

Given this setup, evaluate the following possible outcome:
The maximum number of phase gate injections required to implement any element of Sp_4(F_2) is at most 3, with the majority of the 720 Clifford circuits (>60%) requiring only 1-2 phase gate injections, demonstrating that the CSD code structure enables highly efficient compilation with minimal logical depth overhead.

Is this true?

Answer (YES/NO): NO